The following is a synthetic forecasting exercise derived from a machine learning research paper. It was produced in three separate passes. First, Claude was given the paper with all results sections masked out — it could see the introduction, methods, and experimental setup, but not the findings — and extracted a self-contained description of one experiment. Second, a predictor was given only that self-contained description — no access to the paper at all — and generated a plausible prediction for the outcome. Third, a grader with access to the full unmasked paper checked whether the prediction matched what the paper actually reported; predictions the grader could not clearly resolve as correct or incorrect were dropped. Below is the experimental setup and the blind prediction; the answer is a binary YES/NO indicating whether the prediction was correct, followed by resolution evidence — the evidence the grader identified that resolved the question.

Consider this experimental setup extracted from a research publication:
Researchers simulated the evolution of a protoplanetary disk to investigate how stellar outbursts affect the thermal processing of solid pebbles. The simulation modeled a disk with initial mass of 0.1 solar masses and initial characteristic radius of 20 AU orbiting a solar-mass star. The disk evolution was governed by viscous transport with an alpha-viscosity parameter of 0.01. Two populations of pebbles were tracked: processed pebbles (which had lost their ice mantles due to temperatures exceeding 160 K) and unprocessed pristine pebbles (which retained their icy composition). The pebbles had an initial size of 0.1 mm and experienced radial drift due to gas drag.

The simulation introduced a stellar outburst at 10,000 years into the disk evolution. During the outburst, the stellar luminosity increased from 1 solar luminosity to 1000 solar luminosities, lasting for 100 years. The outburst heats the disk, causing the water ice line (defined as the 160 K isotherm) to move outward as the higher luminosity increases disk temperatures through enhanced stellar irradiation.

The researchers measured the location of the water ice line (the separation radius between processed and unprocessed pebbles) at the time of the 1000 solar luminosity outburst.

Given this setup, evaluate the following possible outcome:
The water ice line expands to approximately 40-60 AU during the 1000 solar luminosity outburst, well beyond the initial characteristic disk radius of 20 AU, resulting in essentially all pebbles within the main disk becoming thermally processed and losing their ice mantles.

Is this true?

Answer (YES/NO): NO